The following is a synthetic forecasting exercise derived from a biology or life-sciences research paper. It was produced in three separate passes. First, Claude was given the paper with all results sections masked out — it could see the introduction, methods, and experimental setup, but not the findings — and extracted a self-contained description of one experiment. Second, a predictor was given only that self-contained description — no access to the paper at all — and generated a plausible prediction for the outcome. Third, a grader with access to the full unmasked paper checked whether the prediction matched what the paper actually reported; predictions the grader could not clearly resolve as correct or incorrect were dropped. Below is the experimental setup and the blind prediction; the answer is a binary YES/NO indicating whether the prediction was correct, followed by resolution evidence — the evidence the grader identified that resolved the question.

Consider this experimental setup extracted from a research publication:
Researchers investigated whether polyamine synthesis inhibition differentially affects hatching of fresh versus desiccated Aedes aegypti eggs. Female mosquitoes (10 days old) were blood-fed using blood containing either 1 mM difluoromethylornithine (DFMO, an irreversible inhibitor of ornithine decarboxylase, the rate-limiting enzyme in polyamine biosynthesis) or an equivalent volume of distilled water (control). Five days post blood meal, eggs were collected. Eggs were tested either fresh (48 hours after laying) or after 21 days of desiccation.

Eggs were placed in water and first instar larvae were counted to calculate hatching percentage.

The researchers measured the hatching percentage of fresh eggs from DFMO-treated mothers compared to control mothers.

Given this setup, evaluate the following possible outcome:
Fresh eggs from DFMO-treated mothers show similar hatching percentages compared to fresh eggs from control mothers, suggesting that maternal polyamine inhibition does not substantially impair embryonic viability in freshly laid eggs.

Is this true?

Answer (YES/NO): YES